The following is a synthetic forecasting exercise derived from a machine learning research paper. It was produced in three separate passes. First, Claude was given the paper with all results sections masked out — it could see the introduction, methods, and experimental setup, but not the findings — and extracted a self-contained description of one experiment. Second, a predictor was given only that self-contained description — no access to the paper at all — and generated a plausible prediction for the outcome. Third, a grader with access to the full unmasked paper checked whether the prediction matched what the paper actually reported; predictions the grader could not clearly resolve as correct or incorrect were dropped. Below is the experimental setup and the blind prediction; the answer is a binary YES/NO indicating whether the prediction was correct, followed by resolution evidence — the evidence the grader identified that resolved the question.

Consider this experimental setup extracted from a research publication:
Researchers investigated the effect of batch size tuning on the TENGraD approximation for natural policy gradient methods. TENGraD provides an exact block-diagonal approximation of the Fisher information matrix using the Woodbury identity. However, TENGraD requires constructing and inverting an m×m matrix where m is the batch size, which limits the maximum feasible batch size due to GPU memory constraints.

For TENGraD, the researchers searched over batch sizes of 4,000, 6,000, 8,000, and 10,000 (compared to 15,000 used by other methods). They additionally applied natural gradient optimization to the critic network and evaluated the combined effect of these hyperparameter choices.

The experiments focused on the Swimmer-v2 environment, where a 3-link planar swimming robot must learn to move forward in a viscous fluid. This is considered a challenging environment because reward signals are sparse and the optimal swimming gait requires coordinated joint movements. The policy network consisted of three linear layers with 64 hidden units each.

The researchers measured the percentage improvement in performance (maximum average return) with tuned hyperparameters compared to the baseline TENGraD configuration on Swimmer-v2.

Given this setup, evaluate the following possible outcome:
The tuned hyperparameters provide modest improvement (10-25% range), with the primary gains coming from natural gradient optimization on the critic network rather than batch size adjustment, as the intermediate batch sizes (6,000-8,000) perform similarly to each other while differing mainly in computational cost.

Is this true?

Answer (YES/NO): NO